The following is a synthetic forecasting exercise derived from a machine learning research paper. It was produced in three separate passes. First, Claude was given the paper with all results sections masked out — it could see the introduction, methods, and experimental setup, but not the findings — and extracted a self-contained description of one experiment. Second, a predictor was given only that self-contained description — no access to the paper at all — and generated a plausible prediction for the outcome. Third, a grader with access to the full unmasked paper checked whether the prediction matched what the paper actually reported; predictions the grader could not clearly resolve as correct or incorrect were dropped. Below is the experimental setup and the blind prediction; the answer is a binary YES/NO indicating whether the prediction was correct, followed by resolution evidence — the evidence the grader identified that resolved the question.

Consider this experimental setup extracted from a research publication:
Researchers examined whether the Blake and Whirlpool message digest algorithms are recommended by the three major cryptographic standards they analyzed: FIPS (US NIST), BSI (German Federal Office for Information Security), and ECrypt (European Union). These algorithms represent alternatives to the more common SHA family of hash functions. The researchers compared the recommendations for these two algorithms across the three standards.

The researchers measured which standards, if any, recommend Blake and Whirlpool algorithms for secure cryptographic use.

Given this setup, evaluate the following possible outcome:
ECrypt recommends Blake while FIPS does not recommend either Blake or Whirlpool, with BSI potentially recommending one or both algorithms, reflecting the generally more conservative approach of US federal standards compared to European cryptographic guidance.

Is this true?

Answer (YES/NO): NO